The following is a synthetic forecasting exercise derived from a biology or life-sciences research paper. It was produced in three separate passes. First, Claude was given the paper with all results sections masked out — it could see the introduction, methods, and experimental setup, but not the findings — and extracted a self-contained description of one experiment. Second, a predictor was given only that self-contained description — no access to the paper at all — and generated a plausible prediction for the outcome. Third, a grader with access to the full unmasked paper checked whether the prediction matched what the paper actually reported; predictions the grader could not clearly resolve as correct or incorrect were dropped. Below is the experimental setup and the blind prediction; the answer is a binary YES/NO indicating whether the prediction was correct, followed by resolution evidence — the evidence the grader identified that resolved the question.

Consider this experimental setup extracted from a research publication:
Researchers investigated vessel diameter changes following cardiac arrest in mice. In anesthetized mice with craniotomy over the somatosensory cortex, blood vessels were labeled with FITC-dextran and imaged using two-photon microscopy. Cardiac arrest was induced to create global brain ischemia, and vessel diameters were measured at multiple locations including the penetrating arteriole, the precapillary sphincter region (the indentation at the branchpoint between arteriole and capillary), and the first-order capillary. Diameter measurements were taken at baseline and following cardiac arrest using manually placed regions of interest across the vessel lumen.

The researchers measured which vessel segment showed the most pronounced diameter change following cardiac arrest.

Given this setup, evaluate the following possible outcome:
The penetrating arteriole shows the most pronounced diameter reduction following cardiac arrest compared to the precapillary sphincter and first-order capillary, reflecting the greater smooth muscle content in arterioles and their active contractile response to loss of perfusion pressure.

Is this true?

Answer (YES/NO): NO